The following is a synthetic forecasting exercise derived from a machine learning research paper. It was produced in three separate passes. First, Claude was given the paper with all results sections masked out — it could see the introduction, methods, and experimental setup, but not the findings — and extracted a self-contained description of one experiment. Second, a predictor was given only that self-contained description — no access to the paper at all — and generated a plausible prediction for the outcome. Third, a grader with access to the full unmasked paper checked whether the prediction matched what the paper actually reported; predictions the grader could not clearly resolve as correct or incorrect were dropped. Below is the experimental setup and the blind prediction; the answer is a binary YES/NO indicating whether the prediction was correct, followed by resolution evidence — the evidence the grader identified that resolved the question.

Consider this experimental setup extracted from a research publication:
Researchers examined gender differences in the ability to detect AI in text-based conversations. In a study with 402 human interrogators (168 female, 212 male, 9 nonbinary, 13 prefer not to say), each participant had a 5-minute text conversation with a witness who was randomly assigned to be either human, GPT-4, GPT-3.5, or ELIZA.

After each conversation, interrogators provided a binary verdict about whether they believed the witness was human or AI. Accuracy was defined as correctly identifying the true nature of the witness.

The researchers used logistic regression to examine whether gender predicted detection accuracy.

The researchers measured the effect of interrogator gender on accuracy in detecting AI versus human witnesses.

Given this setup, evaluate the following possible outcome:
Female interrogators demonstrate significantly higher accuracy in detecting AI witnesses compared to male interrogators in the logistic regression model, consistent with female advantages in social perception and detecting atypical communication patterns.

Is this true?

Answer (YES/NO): NO